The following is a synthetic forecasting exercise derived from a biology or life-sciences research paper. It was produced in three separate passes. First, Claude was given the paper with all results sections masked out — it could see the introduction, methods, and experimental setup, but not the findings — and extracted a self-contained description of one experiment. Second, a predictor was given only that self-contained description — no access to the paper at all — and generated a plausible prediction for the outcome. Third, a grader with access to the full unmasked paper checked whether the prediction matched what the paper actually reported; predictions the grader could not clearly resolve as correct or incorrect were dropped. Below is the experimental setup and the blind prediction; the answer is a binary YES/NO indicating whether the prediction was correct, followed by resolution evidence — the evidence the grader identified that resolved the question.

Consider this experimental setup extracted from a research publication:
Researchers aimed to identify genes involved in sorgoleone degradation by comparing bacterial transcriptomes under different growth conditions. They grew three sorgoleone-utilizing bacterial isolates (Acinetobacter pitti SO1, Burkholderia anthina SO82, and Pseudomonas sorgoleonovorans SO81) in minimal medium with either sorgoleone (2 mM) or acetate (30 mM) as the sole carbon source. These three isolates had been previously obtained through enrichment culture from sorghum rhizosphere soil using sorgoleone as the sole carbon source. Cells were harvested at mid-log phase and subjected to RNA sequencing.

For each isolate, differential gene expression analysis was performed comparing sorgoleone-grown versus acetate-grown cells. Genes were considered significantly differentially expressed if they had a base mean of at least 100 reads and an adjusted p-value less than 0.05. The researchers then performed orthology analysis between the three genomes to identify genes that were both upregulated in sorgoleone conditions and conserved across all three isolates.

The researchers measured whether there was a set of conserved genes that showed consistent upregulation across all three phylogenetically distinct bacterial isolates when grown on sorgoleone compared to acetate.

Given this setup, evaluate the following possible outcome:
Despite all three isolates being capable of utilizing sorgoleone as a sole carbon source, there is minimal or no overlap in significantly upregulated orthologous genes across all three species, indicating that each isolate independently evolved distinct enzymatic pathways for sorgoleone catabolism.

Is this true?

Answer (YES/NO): NO